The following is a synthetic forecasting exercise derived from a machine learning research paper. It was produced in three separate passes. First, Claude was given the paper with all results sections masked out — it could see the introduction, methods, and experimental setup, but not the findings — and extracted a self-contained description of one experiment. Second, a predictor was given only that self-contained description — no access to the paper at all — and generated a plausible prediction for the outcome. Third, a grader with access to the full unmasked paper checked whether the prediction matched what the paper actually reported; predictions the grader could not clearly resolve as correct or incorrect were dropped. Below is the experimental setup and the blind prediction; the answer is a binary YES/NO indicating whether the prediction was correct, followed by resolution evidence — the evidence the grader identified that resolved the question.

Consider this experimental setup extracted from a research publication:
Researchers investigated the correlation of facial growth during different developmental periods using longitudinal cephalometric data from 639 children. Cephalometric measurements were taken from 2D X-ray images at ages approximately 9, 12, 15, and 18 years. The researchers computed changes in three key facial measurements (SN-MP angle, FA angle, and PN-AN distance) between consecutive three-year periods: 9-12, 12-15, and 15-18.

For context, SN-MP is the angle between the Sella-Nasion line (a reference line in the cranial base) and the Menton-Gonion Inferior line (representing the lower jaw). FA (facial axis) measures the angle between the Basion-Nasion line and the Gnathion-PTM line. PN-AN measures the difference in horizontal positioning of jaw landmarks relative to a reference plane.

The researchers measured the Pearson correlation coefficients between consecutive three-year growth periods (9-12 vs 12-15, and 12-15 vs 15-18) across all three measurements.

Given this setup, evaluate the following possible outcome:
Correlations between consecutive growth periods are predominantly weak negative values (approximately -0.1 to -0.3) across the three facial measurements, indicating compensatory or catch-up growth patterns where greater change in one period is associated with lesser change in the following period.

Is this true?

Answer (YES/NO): NO